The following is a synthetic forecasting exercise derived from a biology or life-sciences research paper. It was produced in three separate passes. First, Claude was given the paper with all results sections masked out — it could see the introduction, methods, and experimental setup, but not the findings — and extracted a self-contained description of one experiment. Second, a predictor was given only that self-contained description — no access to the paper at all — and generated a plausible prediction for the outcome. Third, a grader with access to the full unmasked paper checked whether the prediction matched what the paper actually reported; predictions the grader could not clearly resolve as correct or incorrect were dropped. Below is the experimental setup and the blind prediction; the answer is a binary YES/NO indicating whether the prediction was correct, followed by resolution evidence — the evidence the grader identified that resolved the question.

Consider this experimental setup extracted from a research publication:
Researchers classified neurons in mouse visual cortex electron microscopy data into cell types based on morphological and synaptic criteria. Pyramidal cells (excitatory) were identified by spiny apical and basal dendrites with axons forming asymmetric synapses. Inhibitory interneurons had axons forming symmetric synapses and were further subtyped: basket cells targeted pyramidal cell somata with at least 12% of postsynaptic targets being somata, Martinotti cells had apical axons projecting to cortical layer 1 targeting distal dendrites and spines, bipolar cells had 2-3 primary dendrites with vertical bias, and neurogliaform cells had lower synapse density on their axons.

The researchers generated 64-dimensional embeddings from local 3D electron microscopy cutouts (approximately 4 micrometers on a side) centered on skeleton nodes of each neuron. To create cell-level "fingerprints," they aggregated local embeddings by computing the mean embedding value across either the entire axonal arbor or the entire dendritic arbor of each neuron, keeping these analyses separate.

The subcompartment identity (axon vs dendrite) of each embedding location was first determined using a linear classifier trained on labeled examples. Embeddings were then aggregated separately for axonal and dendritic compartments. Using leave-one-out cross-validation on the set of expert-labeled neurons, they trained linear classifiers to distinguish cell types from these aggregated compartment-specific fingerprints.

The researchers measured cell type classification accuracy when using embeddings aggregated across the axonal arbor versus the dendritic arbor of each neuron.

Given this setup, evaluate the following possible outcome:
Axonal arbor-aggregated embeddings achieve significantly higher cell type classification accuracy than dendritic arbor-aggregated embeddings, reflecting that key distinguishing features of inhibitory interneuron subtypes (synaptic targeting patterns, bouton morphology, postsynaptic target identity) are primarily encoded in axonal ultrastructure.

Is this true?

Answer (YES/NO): NO